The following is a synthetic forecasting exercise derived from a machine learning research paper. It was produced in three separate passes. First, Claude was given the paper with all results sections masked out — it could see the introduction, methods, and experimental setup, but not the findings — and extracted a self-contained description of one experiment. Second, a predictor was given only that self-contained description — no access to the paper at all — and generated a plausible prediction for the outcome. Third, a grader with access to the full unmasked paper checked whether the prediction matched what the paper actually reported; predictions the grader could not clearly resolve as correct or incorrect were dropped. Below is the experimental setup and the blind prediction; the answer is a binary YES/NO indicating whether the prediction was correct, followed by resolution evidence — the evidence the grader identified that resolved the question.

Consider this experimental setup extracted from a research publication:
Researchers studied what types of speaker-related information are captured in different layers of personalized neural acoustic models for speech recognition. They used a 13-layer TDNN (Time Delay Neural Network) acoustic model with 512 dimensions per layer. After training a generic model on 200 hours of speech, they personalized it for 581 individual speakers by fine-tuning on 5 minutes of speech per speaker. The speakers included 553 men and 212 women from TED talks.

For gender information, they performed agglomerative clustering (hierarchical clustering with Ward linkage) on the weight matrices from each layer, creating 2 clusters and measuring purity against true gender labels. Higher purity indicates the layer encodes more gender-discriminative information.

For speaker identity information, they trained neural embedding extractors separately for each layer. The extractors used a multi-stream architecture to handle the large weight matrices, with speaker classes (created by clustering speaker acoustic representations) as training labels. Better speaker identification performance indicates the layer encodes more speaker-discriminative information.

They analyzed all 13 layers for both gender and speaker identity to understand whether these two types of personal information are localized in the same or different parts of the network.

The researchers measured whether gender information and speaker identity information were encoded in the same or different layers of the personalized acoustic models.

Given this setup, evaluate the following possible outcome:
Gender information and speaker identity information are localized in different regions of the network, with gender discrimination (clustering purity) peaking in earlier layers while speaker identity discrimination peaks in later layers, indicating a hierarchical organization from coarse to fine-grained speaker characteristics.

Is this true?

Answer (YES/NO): YES